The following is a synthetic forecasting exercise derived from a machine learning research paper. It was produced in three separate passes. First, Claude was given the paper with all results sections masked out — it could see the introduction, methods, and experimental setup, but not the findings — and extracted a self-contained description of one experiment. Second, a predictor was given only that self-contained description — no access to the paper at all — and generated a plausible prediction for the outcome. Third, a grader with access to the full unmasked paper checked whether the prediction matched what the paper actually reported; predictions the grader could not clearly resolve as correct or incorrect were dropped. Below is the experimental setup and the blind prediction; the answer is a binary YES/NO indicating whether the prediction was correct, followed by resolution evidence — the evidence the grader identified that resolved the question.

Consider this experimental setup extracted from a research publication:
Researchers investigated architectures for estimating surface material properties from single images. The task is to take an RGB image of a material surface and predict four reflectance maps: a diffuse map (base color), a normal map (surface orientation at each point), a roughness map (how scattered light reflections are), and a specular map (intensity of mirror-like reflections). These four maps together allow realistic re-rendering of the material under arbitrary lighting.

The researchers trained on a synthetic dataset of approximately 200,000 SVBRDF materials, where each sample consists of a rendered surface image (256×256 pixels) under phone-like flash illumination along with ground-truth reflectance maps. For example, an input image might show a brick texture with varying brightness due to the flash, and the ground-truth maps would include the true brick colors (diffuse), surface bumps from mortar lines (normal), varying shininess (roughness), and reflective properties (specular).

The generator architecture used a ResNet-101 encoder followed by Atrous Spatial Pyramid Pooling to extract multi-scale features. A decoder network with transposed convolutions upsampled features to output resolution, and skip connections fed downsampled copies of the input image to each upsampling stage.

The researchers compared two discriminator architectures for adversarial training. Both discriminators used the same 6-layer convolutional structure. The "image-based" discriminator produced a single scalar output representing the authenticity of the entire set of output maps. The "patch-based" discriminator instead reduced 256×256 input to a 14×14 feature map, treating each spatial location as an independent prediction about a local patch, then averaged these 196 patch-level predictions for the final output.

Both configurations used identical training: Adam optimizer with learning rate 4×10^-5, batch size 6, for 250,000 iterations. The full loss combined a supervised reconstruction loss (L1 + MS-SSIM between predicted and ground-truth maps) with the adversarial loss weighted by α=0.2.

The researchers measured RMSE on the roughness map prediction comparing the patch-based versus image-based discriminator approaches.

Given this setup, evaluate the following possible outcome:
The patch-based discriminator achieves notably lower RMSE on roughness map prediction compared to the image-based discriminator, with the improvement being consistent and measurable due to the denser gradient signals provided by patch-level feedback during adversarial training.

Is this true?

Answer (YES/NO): YES